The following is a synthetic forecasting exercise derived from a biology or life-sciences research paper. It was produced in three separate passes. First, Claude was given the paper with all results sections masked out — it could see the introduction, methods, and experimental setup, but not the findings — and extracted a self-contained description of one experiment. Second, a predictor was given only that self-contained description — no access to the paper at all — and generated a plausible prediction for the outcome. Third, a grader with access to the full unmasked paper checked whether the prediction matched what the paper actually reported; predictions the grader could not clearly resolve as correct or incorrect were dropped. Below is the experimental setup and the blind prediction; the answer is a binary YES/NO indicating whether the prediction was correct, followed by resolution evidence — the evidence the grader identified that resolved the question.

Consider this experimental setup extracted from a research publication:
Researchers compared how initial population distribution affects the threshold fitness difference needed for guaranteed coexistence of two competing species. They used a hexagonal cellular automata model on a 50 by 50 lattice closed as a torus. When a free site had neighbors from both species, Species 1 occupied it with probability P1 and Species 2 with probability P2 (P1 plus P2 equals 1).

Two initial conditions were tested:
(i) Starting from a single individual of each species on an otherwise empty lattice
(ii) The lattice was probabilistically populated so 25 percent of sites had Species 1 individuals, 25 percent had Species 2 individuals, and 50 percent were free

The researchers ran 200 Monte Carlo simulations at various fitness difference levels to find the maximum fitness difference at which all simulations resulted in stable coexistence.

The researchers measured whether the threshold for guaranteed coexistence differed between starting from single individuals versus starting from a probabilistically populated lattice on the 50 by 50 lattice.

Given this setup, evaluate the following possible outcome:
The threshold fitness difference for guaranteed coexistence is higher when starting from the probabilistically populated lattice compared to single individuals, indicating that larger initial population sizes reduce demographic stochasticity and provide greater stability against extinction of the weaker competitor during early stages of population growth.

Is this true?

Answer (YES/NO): NO